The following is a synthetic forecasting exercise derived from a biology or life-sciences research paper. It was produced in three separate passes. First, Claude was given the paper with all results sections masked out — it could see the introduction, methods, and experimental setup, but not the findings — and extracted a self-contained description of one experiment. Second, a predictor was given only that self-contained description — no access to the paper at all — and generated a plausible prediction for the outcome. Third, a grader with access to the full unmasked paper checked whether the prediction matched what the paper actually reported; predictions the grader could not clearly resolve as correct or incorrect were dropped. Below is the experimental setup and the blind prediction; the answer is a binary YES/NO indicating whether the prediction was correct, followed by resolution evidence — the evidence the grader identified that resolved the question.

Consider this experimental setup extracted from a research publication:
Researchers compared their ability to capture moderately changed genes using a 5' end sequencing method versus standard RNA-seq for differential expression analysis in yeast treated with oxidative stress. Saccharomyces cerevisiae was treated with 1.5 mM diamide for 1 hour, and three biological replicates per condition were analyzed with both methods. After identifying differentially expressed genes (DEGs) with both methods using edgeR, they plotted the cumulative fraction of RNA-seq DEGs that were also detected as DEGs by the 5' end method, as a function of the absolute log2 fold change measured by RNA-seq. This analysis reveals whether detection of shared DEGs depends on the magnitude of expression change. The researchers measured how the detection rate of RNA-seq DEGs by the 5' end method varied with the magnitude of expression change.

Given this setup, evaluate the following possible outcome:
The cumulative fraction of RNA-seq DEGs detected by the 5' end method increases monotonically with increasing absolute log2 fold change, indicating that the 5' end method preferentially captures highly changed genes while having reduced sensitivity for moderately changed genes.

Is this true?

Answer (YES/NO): YES